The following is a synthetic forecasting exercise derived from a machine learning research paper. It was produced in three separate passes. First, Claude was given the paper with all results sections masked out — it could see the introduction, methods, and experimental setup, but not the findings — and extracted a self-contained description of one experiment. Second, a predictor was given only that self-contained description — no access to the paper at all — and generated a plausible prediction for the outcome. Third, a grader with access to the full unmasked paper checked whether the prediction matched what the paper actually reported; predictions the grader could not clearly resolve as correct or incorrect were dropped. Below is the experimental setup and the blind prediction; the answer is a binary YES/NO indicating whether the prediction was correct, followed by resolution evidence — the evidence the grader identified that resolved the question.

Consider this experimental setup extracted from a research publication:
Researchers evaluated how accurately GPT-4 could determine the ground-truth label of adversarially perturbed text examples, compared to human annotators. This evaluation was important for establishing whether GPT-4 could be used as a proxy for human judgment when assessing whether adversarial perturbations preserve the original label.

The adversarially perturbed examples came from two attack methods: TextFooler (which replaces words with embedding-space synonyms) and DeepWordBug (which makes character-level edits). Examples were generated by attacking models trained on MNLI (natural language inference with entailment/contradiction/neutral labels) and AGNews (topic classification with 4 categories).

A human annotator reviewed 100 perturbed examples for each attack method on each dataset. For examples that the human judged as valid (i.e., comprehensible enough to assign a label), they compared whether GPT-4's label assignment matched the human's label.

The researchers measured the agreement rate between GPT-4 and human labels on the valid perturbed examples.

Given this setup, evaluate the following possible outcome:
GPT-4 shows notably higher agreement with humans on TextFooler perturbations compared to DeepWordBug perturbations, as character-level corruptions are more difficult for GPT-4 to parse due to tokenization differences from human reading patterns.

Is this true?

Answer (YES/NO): NO